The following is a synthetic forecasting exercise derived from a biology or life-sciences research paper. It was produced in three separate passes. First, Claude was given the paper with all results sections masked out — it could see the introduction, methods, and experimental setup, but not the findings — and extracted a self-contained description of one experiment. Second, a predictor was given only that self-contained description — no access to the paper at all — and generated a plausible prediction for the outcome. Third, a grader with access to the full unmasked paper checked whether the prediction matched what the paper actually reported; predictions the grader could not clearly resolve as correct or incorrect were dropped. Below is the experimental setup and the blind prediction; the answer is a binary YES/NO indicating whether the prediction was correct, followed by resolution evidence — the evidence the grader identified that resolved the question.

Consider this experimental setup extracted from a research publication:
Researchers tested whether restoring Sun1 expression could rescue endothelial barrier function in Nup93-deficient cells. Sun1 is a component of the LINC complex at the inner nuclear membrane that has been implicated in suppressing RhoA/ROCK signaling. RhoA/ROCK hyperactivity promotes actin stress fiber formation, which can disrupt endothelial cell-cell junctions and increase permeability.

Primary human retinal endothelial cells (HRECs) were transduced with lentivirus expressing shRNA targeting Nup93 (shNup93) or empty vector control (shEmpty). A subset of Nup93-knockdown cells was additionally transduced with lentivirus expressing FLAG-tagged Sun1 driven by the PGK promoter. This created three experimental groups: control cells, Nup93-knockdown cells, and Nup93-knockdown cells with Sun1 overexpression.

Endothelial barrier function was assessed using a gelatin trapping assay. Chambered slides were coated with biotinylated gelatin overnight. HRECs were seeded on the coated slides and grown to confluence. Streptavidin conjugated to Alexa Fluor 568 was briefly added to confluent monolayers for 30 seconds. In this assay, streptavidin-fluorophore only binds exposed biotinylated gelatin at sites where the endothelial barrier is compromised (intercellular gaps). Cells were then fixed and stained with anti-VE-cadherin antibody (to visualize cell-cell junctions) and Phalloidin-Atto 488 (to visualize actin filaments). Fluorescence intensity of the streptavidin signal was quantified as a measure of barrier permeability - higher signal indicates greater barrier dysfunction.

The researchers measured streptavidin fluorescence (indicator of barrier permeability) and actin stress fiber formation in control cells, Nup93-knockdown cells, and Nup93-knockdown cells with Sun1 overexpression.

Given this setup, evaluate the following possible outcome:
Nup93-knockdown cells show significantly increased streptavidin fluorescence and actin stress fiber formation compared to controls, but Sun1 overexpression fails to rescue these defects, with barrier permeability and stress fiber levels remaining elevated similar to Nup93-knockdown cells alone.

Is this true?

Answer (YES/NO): NO